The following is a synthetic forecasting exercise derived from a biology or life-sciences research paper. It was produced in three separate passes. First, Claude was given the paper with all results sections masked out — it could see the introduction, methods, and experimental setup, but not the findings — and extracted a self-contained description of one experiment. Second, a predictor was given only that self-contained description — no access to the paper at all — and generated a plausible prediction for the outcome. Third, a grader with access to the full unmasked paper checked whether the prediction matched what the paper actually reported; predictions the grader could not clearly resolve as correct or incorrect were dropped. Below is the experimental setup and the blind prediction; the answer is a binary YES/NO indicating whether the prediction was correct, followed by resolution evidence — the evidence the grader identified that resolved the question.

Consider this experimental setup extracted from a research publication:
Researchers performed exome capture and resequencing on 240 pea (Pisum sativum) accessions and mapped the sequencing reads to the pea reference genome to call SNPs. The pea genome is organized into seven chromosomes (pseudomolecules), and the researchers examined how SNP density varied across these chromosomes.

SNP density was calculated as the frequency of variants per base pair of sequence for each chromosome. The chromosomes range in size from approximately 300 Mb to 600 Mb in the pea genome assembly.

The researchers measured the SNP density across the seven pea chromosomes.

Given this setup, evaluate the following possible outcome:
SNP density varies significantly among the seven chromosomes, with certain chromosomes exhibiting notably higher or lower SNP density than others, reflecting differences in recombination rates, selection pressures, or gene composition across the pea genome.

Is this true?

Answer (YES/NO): NO